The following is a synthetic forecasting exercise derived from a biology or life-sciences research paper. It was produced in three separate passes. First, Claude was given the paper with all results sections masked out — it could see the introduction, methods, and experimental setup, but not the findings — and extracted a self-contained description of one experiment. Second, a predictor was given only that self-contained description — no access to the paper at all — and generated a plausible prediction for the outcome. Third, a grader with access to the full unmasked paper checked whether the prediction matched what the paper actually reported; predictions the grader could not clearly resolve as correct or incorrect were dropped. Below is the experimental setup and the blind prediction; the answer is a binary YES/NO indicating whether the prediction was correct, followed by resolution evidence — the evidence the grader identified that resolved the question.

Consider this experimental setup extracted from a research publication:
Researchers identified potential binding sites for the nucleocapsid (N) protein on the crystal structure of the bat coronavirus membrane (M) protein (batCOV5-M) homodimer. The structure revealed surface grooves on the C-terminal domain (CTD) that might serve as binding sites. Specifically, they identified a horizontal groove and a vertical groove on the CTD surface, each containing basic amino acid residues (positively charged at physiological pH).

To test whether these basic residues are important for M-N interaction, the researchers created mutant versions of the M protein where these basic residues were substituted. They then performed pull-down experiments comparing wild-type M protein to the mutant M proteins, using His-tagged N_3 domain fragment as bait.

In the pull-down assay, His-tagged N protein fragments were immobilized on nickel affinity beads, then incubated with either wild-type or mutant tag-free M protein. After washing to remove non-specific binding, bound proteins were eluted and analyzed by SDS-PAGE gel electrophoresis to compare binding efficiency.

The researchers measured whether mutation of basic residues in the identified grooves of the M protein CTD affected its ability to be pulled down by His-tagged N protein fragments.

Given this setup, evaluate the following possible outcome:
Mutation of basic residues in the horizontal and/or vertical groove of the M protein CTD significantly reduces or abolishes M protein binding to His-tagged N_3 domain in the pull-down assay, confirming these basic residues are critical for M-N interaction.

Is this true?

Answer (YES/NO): YES